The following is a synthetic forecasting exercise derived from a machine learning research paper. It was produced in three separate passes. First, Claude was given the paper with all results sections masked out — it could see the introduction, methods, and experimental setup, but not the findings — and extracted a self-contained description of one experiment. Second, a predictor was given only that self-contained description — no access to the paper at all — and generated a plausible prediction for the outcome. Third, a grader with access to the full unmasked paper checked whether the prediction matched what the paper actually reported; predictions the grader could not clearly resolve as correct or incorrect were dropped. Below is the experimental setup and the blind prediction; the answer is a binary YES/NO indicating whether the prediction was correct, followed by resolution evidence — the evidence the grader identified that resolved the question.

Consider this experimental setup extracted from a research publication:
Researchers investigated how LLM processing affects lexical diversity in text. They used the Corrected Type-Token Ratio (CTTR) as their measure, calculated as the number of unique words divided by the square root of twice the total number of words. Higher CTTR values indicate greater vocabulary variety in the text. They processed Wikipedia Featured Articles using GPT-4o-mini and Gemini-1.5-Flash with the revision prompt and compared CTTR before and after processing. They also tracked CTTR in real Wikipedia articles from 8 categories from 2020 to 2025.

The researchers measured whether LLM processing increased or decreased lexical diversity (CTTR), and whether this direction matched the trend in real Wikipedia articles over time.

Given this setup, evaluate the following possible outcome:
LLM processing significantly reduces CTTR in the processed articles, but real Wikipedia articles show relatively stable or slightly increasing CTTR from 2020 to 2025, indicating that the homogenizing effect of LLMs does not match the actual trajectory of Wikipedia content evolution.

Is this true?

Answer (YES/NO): NO